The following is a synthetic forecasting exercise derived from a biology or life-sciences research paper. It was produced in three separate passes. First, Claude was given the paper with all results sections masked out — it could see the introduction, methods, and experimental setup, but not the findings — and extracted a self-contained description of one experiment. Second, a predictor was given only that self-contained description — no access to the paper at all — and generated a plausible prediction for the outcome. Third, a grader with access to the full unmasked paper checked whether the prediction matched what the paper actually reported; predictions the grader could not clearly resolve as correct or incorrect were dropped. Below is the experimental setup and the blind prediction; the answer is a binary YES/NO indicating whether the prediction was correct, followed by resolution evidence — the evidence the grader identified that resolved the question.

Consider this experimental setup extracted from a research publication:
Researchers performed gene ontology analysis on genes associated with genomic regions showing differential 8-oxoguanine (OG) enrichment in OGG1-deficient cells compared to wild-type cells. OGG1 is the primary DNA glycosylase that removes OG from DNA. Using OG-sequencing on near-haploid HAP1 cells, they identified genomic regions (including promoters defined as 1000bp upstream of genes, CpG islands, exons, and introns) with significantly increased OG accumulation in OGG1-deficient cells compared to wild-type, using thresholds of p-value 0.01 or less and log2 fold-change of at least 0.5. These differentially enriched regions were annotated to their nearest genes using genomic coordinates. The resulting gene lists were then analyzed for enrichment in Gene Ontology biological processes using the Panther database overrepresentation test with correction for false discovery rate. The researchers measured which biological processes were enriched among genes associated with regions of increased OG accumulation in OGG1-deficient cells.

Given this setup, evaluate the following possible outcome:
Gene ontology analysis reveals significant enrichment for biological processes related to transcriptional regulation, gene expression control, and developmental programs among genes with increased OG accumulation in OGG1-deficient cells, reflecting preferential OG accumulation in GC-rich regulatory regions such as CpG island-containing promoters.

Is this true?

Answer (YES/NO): NO